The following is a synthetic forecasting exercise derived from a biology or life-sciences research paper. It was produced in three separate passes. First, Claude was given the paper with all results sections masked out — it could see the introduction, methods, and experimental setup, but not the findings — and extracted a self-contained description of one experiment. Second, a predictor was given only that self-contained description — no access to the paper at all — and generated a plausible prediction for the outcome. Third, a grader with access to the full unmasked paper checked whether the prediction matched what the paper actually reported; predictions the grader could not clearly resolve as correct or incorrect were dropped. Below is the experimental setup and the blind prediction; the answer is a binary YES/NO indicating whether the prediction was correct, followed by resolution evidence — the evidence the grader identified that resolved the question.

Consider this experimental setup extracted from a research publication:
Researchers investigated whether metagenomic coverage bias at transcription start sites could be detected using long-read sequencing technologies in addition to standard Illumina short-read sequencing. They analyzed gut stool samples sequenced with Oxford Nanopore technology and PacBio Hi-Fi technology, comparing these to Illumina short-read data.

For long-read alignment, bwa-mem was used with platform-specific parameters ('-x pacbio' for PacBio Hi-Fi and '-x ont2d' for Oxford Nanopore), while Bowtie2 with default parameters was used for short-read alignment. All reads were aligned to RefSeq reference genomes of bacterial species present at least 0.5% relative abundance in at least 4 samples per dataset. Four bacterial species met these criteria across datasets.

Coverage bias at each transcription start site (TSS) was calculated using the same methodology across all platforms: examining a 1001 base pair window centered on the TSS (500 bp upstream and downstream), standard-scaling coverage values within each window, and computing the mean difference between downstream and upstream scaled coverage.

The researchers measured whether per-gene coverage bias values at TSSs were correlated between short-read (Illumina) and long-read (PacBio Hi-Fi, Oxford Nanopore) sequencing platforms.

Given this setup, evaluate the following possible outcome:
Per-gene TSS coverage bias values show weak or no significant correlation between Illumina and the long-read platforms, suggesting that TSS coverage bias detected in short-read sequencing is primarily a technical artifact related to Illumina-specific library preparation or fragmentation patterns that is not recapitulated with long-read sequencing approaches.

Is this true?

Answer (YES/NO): NO